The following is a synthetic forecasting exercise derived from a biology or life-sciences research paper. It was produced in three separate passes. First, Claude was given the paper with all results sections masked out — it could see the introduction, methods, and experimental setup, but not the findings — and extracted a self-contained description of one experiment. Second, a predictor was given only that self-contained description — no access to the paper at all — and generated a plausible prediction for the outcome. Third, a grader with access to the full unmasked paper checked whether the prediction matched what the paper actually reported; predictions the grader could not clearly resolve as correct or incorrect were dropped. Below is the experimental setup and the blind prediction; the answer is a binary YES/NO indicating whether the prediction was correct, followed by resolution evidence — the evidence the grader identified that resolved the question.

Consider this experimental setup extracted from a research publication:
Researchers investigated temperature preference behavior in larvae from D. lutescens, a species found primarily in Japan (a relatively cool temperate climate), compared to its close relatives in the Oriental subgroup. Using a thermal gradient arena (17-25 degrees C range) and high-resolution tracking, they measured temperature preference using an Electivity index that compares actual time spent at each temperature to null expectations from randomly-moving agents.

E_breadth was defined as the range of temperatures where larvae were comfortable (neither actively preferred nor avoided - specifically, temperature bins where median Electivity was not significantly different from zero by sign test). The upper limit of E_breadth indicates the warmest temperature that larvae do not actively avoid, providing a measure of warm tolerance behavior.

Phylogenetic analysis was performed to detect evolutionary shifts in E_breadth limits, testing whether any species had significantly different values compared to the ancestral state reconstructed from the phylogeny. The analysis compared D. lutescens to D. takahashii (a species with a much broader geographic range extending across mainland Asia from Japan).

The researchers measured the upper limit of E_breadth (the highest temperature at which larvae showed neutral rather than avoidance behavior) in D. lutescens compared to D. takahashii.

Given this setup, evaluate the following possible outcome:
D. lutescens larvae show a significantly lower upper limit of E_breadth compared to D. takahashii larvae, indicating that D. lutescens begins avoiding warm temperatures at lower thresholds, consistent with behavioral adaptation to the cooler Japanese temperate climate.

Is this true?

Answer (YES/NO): YES